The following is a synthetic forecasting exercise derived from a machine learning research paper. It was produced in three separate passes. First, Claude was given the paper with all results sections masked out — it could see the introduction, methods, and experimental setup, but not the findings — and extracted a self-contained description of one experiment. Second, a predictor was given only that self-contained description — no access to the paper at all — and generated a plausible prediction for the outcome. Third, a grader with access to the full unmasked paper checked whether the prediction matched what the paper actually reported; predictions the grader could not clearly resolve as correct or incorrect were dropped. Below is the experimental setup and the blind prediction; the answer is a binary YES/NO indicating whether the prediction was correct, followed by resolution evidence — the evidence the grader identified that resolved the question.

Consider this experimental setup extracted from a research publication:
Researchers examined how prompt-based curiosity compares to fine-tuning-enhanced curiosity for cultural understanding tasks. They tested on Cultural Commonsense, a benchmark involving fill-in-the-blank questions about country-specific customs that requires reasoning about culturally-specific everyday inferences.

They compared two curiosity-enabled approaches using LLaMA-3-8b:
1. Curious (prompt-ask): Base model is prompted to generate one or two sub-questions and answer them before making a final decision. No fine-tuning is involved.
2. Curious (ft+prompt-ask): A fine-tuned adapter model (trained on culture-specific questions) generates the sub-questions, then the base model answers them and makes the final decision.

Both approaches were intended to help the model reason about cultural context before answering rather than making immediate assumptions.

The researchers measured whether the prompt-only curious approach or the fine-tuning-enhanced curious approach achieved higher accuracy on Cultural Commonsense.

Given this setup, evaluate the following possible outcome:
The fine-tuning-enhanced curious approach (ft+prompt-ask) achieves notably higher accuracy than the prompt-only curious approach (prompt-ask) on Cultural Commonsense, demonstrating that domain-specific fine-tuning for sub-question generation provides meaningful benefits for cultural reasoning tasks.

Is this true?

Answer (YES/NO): YES